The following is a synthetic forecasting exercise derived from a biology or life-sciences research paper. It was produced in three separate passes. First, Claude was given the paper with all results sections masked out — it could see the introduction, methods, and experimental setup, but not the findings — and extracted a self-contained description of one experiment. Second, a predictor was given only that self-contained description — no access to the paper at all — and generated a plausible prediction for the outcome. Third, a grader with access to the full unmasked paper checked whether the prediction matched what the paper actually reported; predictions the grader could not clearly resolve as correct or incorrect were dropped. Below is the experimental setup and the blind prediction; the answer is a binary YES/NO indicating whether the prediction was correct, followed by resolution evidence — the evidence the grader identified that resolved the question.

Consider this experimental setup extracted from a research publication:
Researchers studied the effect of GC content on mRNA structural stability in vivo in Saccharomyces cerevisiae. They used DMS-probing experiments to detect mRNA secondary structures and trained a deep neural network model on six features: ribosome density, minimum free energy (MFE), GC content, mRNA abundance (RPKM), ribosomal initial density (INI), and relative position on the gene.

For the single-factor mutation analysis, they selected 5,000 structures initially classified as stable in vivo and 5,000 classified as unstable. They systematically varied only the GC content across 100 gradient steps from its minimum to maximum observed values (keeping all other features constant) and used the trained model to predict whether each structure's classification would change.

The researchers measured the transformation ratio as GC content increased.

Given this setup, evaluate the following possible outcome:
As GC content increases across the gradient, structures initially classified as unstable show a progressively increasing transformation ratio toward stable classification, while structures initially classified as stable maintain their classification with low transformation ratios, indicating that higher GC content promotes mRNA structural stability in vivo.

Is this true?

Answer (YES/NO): NO